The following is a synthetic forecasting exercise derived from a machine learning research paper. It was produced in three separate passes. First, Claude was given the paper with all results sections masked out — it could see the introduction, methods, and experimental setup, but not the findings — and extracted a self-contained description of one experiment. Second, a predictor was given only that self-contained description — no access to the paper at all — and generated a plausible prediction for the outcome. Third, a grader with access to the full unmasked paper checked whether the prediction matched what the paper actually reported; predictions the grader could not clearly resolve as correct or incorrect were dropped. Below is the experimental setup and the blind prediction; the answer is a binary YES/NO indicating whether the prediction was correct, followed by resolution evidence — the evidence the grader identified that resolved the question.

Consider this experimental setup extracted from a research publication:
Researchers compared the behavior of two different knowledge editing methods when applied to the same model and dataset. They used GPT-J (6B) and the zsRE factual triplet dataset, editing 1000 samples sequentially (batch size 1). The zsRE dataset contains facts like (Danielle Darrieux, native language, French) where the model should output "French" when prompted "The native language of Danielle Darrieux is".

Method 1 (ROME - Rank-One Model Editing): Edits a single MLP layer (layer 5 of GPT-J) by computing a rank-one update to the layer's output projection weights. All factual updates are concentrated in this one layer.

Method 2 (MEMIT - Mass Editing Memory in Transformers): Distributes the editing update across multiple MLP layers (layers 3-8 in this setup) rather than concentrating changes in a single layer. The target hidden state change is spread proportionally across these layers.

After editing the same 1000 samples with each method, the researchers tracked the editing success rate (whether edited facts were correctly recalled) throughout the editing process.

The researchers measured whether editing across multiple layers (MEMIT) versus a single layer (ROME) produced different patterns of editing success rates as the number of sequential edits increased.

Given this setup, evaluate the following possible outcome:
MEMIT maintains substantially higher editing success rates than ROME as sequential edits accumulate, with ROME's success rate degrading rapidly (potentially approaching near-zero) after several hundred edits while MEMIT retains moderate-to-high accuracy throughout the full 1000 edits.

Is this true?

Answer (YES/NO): NO